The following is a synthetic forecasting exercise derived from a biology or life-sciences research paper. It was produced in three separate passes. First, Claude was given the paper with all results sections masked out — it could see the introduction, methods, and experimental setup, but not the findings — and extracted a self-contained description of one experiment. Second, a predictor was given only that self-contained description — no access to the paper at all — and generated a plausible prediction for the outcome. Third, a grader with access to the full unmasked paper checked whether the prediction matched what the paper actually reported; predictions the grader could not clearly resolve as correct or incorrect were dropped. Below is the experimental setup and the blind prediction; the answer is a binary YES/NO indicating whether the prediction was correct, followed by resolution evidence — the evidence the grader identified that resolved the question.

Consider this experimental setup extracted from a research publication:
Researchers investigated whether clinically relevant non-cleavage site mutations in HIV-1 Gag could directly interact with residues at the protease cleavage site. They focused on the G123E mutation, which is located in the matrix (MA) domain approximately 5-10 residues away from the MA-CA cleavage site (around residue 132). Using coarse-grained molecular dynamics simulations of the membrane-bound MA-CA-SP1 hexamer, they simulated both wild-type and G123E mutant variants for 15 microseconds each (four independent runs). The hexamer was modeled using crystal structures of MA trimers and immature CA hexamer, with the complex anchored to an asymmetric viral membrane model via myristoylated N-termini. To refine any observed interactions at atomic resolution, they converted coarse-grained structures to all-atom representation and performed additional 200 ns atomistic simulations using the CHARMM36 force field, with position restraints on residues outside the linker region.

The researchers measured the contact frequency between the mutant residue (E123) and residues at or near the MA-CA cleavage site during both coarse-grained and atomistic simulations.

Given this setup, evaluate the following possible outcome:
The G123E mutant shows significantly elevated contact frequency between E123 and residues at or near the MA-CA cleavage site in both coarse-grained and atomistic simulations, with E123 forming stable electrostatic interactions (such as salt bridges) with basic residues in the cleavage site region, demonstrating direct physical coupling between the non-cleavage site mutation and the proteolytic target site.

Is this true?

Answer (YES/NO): NO